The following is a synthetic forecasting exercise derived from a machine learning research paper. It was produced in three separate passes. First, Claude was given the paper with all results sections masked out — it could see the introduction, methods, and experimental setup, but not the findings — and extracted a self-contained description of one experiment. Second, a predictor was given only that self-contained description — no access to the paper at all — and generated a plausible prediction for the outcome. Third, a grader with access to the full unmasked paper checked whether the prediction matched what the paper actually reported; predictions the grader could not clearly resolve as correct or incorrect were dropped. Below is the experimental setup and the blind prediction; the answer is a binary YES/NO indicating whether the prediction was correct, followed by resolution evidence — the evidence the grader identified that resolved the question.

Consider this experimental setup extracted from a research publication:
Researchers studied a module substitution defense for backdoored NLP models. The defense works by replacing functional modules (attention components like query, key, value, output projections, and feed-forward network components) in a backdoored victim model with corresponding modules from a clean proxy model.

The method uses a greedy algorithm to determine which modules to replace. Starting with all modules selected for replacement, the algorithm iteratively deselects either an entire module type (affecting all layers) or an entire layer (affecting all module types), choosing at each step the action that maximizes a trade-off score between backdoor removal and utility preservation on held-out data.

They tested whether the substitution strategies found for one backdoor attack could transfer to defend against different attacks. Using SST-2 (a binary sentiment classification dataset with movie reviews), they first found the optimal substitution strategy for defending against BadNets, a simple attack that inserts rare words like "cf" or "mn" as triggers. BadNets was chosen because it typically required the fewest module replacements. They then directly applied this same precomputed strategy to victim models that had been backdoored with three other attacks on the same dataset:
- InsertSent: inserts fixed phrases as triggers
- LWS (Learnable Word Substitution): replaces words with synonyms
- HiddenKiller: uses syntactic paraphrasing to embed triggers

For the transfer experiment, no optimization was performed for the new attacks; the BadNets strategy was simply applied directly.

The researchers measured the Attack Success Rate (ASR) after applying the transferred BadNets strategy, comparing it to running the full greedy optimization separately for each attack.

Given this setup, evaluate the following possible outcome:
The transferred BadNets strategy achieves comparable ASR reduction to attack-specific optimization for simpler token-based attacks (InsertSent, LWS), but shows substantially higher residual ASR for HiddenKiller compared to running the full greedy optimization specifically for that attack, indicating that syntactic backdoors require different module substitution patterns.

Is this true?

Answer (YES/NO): NO